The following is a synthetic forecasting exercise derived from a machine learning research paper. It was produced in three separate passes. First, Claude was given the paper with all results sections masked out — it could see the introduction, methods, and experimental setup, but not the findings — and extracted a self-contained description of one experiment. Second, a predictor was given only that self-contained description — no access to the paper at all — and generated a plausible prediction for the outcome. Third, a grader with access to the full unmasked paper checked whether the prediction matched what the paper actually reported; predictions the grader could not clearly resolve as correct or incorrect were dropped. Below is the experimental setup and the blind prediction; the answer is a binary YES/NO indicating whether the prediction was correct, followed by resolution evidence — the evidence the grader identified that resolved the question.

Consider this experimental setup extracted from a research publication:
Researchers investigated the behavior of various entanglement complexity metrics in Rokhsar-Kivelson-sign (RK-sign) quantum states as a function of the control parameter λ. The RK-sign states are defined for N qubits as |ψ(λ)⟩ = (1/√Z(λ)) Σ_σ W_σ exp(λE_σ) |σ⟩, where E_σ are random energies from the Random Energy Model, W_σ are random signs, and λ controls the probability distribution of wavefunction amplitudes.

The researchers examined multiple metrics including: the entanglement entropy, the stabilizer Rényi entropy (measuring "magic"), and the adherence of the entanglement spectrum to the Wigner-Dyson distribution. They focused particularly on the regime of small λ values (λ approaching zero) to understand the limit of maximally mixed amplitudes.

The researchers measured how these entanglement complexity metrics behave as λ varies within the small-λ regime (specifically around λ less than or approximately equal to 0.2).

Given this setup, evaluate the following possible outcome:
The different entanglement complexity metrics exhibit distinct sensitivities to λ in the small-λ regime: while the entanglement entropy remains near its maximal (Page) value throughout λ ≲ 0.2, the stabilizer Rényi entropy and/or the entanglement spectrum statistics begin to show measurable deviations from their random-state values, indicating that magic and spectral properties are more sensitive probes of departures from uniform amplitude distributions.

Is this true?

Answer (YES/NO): NO